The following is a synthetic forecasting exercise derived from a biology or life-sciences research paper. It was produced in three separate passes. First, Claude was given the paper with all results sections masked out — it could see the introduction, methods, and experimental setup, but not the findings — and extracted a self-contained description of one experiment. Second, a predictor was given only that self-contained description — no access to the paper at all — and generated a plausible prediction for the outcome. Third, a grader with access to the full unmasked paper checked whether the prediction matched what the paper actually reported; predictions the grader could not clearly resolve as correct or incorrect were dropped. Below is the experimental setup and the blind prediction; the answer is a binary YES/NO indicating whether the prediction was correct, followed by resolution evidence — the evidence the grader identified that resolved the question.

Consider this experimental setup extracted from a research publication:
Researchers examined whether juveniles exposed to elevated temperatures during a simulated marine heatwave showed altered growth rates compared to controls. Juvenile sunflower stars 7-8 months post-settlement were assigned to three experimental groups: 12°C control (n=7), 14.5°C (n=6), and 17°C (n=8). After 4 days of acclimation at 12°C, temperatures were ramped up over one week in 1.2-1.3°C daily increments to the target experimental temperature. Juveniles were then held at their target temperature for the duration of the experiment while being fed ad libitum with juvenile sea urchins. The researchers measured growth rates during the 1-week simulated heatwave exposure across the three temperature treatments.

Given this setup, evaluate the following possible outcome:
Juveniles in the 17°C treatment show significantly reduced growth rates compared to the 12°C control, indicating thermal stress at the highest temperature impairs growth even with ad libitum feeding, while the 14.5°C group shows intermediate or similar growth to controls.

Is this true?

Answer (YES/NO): NO